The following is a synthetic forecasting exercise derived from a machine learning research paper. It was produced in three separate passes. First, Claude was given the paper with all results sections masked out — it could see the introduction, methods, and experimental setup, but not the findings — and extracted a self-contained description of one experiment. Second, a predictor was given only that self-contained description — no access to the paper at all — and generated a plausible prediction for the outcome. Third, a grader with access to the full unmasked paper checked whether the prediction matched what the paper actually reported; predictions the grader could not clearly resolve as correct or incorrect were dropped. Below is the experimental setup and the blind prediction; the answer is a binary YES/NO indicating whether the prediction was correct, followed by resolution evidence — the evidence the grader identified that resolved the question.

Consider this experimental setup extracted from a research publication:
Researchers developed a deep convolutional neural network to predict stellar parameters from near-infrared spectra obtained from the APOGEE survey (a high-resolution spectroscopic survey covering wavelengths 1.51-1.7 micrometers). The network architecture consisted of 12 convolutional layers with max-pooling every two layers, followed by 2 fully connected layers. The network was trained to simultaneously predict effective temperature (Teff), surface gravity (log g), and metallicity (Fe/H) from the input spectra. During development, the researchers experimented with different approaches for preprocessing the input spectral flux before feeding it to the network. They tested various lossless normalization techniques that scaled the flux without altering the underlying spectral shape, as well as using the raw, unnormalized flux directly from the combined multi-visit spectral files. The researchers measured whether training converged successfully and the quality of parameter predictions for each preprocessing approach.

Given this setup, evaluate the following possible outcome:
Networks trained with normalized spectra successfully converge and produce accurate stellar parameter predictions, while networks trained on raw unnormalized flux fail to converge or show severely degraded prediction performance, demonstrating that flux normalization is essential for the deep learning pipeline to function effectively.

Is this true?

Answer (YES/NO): NO